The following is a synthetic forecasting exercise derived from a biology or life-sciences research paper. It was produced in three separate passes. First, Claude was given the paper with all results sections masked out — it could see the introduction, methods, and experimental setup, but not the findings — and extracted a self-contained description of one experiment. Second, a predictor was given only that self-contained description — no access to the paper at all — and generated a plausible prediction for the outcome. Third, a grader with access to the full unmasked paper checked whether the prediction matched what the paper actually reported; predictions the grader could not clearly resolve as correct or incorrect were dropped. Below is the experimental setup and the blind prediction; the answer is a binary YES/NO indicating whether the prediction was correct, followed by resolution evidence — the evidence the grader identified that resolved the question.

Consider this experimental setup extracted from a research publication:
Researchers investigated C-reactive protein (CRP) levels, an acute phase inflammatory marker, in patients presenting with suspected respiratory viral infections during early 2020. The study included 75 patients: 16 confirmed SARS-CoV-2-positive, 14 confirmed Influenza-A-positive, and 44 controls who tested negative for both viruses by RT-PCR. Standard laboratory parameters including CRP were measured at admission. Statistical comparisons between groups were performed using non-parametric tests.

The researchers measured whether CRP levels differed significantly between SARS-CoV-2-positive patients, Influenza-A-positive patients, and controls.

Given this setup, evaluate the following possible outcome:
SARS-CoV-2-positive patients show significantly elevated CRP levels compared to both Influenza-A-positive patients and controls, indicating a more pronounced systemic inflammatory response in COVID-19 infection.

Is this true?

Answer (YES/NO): NO